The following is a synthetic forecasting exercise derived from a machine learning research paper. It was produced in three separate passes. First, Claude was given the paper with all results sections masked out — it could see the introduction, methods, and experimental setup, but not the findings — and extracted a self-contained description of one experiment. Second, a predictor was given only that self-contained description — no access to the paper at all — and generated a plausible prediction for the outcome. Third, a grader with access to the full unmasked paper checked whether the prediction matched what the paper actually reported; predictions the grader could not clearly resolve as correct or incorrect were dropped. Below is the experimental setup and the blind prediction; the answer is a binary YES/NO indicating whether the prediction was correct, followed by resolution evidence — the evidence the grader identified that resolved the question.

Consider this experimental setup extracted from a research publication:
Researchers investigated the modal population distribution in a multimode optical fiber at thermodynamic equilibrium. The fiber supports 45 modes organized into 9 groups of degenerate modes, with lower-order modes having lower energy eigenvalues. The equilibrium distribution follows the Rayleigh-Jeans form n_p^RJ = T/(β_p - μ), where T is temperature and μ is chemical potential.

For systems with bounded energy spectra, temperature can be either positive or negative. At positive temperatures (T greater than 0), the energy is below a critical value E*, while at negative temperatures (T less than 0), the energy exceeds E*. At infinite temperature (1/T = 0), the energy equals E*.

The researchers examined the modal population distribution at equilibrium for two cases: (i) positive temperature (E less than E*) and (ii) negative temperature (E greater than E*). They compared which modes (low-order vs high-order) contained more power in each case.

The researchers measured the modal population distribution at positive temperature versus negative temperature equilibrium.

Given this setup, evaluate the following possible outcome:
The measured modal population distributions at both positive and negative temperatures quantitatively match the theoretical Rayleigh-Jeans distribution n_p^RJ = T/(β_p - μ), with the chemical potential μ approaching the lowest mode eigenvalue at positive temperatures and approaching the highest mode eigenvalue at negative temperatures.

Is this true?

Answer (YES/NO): YES